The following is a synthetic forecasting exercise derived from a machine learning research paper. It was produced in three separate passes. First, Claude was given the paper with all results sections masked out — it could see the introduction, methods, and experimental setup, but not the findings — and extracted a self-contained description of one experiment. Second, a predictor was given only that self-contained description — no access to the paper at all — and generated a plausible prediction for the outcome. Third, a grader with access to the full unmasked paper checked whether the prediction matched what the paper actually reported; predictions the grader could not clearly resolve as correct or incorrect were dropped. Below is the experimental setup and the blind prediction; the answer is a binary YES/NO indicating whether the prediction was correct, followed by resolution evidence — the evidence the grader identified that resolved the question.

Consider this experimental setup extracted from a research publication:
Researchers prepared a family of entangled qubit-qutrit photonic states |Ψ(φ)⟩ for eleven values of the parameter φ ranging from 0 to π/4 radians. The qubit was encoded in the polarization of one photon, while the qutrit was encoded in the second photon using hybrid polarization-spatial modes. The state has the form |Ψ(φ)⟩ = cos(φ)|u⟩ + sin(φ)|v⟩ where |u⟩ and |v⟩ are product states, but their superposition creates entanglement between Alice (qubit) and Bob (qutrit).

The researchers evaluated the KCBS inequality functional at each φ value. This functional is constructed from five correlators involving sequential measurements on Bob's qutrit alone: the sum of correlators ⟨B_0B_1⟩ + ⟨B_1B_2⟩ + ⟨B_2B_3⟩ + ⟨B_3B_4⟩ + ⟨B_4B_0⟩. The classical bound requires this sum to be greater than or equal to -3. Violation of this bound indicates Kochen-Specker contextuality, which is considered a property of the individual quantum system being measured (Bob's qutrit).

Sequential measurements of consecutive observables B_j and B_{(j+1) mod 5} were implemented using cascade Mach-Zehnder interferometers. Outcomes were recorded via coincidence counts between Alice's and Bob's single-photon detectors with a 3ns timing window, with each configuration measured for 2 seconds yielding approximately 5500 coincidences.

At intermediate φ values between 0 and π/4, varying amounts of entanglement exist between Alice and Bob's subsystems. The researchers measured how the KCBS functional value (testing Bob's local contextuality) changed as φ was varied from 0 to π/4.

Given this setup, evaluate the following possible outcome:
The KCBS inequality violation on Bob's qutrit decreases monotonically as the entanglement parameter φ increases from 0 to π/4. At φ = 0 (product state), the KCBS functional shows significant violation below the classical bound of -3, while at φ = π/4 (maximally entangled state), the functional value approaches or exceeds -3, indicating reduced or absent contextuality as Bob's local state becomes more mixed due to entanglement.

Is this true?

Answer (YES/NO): YES